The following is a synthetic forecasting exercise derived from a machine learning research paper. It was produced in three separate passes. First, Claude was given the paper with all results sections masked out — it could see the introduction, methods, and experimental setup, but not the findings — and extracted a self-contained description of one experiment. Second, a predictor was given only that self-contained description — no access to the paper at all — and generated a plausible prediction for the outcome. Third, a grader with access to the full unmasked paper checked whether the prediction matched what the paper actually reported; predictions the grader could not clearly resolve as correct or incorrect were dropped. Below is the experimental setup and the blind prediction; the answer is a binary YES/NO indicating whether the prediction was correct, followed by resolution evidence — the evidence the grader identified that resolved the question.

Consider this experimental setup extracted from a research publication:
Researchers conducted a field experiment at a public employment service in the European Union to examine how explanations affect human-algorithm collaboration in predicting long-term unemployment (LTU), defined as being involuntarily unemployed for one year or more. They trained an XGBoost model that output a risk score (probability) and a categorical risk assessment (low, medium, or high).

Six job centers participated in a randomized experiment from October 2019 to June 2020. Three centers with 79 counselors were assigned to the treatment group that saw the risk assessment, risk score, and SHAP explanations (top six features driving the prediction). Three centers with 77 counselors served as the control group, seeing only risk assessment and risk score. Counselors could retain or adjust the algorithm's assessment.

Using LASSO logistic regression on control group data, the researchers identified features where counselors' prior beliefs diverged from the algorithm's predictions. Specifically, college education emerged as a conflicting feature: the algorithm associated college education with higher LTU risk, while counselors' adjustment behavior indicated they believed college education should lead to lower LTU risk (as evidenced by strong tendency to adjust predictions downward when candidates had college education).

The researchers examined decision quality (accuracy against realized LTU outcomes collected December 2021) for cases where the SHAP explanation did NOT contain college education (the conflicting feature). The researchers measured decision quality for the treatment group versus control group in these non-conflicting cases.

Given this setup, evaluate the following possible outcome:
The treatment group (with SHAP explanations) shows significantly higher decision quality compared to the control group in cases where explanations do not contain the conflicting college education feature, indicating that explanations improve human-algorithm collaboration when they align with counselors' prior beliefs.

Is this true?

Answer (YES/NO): NO